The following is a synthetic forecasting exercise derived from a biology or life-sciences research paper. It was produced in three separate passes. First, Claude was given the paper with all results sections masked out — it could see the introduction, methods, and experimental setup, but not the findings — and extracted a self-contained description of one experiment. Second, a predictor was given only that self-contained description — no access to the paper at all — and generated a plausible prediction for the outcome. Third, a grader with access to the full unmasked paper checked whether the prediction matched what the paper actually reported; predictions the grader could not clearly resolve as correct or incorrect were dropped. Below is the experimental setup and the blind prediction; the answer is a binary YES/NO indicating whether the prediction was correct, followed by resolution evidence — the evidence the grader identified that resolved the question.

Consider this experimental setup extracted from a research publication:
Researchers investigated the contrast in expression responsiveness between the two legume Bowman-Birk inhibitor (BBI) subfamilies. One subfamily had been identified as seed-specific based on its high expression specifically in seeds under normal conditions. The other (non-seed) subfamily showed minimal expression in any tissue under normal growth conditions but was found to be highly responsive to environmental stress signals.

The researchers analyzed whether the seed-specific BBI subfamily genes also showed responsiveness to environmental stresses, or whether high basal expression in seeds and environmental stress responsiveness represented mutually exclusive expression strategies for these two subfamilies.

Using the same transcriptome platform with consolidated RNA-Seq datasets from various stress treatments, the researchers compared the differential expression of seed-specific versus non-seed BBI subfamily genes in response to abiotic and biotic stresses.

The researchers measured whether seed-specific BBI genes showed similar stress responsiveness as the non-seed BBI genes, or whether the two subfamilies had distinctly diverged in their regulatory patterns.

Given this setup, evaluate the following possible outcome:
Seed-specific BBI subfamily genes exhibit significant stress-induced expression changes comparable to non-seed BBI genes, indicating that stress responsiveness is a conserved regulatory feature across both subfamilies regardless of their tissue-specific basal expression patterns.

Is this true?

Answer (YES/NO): NO